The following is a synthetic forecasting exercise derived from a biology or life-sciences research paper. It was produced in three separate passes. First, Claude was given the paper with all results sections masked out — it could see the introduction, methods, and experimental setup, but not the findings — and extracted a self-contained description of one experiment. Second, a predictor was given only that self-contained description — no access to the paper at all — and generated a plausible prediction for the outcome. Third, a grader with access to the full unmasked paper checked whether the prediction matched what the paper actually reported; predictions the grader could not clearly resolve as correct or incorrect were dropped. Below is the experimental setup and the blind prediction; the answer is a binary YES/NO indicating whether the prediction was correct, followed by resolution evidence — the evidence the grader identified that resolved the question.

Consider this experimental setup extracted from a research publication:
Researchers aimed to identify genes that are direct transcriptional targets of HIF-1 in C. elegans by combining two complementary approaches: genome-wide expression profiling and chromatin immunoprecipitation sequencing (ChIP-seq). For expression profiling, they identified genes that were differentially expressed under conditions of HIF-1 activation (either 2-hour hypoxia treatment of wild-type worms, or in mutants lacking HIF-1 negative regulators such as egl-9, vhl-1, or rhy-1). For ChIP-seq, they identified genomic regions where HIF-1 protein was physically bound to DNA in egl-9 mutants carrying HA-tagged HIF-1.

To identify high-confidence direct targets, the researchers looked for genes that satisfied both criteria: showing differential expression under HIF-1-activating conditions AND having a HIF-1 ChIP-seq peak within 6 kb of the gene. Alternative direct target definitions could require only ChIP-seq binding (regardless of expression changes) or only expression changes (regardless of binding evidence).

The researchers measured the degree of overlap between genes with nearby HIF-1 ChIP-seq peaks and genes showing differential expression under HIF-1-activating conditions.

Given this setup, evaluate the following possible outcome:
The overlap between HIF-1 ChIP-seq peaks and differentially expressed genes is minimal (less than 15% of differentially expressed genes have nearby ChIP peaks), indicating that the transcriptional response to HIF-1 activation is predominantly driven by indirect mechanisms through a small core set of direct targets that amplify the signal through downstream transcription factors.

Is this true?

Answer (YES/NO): NO